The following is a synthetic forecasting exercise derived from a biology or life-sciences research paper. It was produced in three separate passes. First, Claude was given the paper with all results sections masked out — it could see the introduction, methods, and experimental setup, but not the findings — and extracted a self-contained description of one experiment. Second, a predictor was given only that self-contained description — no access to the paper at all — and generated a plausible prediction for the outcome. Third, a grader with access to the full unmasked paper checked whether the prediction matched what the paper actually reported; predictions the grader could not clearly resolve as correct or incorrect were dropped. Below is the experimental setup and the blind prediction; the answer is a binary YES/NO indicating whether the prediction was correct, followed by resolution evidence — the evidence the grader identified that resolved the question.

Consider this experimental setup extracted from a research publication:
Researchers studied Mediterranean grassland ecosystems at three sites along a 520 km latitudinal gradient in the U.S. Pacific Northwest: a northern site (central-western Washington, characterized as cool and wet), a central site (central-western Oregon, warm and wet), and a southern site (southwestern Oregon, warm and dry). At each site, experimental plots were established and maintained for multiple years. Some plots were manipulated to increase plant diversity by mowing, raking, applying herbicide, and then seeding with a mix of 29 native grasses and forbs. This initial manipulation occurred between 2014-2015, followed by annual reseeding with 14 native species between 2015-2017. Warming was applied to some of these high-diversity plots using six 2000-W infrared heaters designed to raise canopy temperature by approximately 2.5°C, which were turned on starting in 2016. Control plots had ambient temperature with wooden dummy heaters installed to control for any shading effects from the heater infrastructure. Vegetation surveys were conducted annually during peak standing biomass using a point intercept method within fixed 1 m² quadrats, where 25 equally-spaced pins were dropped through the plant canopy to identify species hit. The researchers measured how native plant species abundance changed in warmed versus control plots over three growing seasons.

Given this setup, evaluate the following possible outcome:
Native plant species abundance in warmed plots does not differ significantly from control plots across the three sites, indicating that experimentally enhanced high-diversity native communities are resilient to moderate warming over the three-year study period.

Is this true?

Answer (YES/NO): NO